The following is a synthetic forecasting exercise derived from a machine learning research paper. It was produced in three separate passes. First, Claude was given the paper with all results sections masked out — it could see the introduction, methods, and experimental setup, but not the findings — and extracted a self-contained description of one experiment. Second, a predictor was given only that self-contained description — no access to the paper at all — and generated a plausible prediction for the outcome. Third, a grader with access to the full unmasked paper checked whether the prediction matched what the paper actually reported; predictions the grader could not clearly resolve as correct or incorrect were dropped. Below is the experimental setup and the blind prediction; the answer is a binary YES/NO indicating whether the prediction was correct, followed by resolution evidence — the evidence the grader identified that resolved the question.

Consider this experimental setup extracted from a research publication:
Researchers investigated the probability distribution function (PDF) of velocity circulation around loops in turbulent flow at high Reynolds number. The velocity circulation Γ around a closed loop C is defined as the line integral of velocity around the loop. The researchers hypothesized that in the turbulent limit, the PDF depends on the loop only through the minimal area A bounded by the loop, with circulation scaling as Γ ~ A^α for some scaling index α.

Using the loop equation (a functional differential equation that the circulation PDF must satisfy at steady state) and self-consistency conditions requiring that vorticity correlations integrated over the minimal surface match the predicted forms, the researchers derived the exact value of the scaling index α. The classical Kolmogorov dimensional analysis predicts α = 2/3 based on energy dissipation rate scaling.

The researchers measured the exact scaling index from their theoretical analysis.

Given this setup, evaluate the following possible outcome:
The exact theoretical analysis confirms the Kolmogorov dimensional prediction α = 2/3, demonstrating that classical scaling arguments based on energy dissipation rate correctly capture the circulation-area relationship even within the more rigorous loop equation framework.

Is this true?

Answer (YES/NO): NO